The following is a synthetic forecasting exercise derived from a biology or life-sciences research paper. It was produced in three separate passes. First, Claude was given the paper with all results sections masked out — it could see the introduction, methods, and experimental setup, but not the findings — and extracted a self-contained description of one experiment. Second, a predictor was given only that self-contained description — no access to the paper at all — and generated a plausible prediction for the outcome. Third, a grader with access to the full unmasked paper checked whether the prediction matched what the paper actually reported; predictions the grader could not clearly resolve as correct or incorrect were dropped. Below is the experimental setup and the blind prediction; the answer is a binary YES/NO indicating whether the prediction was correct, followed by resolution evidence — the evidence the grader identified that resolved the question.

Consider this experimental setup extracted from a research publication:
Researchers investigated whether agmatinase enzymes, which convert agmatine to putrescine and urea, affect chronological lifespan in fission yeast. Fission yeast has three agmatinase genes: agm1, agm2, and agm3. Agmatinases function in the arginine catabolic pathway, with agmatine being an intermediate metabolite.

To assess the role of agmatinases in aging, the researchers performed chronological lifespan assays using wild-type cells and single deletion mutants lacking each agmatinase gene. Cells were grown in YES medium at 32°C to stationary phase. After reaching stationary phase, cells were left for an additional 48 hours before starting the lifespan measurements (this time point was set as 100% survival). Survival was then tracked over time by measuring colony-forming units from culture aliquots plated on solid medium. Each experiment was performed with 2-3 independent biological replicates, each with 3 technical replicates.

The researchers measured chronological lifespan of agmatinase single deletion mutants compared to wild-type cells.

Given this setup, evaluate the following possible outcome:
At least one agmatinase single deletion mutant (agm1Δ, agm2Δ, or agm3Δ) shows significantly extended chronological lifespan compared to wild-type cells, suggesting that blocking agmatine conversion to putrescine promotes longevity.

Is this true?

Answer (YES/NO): NO